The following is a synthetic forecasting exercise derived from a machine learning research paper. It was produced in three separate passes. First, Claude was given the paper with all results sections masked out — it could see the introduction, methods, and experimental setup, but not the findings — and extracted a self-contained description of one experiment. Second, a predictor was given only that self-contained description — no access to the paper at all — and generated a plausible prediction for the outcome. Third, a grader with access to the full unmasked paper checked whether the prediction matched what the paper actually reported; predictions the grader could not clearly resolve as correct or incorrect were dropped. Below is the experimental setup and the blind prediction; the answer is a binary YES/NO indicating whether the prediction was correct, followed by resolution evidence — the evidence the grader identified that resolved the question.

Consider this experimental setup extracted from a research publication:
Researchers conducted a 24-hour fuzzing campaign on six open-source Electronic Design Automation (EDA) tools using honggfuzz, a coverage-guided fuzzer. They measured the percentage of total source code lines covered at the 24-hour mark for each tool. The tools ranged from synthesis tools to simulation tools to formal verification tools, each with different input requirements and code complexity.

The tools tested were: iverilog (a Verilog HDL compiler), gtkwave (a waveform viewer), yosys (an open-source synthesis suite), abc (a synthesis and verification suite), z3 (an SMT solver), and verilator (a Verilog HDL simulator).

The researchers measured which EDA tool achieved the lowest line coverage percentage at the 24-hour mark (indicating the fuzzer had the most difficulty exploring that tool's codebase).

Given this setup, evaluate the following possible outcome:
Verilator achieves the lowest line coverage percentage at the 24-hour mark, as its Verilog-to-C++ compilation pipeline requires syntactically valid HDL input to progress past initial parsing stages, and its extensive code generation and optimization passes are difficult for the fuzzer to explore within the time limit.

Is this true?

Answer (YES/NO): YES